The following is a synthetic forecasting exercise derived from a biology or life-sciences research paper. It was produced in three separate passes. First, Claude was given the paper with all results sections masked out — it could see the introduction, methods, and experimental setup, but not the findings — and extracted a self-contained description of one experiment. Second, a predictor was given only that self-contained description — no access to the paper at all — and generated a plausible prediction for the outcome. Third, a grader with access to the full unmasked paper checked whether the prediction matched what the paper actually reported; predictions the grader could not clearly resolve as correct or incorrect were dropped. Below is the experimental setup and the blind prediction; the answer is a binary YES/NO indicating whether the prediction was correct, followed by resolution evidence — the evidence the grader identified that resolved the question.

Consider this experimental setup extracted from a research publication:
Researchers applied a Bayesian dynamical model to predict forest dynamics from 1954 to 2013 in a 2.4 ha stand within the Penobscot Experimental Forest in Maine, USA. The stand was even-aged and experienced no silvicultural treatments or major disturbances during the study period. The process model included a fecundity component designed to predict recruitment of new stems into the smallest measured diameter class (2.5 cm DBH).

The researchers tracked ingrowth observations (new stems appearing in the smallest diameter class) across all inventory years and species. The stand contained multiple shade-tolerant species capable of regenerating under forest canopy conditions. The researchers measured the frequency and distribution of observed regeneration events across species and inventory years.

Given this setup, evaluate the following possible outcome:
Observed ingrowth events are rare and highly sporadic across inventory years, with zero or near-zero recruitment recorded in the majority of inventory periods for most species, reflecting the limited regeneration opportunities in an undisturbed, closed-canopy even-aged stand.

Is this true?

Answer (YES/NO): YES